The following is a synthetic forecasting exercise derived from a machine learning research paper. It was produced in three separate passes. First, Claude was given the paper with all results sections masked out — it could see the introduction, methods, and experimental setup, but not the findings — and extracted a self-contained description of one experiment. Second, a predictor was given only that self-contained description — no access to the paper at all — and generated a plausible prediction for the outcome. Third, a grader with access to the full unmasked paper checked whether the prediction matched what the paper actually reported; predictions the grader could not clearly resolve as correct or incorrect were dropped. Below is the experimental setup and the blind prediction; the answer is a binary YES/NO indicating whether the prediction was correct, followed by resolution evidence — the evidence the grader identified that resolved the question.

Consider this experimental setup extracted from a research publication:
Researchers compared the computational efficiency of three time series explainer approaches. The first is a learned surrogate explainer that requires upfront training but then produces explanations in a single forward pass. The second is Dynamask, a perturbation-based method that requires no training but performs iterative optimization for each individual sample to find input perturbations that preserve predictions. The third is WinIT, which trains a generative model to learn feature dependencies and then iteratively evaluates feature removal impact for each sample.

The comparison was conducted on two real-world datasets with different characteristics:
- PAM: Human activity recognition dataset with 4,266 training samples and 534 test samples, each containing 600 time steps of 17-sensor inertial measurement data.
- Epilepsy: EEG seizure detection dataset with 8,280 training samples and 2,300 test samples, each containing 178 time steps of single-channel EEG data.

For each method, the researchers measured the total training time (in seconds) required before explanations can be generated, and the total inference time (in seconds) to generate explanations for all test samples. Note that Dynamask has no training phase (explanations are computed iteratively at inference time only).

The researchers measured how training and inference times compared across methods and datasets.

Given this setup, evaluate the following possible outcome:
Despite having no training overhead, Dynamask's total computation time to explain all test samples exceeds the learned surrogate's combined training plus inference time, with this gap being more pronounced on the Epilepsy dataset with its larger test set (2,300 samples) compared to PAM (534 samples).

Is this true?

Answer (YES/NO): NO